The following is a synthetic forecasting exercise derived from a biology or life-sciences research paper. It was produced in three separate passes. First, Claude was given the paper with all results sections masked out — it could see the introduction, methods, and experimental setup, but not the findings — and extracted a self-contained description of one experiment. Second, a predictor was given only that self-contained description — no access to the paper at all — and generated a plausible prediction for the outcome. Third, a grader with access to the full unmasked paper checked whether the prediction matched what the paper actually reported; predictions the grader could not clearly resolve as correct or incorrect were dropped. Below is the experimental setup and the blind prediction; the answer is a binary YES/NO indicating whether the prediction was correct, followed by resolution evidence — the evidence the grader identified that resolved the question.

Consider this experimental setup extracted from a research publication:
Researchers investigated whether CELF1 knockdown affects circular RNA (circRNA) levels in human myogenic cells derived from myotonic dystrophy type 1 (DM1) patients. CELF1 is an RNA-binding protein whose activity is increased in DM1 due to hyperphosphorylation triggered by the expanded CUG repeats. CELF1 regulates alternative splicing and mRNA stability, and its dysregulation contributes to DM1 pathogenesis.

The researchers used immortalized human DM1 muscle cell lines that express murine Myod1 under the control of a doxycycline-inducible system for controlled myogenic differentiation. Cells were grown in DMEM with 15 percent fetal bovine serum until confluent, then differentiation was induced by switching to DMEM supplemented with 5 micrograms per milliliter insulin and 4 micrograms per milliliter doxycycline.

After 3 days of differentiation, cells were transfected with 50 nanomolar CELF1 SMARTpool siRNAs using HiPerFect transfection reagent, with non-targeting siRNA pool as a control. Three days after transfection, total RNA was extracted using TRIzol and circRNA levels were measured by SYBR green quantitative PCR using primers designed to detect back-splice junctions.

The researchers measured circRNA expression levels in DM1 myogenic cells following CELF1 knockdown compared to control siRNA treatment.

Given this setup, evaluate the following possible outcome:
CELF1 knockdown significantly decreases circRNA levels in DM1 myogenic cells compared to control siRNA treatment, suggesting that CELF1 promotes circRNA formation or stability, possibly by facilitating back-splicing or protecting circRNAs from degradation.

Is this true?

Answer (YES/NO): NO